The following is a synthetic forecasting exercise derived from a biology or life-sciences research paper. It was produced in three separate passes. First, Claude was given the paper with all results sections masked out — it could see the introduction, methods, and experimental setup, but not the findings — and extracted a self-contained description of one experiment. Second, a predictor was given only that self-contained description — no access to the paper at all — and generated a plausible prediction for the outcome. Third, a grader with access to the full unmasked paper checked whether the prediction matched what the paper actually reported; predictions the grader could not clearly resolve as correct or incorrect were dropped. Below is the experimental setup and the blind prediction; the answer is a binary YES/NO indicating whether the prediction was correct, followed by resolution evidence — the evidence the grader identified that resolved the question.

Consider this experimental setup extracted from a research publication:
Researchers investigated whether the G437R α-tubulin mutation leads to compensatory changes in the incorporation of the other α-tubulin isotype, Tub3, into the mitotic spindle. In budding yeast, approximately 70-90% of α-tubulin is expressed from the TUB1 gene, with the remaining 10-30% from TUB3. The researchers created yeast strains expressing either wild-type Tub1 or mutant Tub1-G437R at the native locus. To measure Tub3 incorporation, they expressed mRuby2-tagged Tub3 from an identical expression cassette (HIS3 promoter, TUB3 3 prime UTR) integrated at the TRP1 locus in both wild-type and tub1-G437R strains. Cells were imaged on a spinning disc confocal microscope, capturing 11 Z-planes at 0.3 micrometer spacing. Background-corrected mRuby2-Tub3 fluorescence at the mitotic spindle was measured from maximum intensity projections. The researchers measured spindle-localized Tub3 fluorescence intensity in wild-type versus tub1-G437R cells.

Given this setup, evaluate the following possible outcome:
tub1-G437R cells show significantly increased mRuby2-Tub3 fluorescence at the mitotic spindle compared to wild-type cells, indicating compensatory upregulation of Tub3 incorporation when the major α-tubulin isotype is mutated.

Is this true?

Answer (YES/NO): YES